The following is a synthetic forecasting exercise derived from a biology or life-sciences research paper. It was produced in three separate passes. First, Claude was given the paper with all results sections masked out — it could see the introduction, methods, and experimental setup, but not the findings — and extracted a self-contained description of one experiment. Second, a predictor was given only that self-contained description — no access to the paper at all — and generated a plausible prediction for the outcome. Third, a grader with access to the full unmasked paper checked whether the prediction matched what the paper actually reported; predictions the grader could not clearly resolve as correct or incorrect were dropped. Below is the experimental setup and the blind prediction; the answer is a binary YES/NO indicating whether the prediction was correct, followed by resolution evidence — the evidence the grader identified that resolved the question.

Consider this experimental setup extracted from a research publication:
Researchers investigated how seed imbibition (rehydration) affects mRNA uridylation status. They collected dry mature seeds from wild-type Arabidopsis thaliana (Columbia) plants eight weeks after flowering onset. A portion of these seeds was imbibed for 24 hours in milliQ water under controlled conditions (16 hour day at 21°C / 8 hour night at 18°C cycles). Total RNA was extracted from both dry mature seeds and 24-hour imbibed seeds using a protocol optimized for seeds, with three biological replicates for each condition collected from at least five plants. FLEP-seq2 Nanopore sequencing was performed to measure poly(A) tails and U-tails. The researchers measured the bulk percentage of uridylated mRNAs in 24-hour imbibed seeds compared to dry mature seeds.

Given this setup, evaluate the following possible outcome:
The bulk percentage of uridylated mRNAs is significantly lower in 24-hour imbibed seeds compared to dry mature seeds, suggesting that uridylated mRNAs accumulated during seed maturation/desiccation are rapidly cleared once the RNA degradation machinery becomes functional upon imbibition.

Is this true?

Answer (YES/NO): YES